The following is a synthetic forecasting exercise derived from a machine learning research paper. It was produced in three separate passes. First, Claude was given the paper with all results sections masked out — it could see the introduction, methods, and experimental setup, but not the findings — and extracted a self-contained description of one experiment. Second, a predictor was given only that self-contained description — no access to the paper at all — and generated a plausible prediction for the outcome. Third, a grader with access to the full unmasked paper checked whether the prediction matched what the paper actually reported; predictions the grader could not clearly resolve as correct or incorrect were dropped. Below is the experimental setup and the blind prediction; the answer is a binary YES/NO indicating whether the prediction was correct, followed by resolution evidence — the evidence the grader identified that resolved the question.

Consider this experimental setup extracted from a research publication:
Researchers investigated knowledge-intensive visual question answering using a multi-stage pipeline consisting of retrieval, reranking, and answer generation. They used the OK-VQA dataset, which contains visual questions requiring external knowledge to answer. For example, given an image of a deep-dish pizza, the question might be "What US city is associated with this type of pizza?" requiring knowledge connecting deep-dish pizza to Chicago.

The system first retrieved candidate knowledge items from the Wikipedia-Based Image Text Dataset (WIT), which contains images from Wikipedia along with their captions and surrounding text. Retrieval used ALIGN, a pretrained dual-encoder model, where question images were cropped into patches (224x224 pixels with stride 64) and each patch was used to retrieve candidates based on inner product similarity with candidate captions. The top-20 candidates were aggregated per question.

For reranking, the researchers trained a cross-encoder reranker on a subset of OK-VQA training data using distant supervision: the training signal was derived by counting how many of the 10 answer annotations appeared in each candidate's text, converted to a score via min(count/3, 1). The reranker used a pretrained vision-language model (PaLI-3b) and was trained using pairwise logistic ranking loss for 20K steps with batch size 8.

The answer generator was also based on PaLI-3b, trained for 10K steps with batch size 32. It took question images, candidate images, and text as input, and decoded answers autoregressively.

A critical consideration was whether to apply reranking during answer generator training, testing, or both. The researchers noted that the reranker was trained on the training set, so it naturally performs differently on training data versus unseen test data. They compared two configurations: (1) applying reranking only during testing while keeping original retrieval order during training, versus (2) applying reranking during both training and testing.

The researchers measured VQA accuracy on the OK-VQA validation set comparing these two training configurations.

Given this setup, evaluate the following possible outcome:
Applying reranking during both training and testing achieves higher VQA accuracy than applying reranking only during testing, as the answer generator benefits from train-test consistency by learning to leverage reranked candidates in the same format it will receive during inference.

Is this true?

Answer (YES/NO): NO